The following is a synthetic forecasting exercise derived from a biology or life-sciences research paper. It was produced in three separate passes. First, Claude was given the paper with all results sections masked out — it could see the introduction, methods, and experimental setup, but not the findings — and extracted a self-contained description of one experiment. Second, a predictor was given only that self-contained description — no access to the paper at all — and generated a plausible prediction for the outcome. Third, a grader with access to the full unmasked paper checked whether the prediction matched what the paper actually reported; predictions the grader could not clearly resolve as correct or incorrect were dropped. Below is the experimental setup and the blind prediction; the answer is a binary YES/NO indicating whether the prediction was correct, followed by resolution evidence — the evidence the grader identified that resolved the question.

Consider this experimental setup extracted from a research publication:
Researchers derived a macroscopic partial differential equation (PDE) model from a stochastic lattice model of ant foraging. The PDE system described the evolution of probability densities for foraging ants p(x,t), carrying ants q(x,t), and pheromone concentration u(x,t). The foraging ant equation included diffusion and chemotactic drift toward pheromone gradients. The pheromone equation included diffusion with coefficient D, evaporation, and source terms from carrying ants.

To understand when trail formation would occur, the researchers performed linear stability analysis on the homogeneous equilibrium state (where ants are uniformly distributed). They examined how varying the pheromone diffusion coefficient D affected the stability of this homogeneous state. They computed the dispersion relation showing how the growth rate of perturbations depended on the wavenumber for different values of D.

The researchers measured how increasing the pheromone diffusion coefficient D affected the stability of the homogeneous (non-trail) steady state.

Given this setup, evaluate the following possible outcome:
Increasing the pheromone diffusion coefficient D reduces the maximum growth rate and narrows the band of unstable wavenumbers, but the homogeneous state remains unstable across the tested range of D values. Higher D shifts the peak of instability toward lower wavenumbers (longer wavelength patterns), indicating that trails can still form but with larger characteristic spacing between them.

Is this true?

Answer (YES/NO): NO